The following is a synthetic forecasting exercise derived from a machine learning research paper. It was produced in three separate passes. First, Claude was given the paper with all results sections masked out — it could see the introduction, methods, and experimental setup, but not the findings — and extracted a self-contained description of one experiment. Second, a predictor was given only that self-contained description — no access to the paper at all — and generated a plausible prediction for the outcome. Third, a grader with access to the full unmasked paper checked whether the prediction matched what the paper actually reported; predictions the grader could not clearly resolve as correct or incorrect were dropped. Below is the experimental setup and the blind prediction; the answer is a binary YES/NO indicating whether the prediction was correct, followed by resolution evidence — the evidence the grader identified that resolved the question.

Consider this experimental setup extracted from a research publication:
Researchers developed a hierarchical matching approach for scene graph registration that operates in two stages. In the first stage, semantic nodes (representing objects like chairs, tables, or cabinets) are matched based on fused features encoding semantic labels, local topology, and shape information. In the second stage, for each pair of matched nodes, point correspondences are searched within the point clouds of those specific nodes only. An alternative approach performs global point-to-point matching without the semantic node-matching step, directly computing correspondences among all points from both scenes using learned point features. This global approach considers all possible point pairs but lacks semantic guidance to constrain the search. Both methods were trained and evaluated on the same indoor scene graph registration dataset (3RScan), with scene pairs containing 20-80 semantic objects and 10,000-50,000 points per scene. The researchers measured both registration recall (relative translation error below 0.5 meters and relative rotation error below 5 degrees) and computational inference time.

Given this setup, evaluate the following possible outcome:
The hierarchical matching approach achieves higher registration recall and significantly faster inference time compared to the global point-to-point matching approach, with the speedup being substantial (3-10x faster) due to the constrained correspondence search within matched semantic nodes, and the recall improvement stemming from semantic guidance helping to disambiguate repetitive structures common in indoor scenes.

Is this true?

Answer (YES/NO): NO